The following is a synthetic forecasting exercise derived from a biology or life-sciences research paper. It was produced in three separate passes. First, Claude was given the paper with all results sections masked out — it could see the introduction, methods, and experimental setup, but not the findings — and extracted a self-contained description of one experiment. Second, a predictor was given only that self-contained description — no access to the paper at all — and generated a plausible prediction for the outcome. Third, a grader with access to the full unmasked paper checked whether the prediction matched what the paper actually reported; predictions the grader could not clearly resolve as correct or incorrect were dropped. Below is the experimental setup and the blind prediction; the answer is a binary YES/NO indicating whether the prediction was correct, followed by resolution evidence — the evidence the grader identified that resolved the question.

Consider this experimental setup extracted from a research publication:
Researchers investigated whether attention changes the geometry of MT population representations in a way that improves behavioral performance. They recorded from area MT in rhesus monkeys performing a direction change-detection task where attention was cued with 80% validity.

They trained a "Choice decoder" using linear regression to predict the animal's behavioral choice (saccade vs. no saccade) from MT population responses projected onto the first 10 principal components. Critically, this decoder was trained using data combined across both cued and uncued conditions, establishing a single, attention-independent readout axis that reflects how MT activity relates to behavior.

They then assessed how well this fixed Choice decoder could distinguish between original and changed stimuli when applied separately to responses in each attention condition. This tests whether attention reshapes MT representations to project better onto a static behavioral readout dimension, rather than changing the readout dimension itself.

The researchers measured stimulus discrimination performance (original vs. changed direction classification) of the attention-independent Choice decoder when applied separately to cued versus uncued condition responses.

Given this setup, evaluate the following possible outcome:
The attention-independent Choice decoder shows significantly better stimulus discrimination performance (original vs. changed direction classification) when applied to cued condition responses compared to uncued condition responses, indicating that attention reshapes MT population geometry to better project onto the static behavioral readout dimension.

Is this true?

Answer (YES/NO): YES